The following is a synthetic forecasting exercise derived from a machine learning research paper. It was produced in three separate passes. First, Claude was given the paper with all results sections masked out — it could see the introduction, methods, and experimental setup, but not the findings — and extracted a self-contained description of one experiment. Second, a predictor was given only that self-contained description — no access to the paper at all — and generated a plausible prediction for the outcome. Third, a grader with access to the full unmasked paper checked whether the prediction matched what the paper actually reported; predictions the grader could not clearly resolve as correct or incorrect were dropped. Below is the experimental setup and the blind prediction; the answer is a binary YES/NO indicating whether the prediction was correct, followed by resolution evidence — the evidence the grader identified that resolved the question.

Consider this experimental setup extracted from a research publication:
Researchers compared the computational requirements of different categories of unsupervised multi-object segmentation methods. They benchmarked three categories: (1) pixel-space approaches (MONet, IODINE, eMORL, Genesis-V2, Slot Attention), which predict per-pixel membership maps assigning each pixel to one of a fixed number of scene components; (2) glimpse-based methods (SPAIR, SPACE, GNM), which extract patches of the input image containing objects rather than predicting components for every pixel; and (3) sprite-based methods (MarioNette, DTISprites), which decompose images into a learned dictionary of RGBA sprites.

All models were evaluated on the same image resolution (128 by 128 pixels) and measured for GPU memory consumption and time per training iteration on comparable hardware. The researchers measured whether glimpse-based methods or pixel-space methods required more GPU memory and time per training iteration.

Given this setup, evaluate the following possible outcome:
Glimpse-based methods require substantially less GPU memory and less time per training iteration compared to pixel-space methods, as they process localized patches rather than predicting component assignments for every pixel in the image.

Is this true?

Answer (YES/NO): YES